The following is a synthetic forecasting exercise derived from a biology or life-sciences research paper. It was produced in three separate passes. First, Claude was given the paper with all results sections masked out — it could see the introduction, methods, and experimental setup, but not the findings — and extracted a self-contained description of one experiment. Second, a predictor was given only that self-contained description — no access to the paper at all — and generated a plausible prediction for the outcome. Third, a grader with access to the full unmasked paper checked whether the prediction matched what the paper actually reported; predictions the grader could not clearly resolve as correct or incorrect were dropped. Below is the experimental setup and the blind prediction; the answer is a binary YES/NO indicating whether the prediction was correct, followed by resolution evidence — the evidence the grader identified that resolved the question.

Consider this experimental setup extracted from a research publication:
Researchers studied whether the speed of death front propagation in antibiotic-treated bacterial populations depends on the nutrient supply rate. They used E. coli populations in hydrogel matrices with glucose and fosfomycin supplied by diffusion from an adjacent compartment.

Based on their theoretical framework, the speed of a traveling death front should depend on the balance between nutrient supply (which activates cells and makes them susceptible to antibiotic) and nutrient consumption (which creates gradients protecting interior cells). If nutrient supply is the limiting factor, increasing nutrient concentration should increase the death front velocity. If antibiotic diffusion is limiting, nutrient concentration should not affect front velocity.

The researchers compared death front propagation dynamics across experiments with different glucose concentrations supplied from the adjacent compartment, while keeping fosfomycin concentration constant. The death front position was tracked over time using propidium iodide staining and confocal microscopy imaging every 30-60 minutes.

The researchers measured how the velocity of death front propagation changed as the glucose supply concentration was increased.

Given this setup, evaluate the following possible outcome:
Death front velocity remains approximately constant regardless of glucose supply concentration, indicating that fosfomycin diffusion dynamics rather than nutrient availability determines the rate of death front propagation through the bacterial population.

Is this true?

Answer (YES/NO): NO